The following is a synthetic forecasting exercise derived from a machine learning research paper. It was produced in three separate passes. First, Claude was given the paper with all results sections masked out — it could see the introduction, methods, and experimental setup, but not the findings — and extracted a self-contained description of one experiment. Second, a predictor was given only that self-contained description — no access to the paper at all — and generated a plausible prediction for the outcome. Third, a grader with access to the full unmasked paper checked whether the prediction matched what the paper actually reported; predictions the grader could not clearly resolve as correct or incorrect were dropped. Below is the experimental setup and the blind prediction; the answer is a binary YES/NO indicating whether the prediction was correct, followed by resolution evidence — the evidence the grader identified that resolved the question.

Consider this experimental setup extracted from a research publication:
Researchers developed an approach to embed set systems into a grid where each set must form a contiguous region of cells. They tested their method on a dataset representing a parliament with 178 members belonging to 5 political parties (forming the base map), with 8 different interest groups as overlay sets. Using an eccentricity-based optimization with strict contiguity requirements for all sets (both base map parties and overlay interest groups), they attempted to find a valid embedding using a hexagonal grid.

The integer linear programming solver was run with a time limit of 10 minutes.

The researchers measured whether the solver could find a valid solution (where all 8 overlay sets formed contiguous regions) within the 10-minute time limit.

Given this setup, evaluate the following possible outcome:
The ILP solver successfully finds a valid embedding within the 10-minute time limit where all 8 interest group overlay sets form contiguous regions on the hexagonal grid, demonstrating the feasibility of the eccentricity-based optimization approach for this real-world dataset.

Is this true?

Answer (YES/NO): NO